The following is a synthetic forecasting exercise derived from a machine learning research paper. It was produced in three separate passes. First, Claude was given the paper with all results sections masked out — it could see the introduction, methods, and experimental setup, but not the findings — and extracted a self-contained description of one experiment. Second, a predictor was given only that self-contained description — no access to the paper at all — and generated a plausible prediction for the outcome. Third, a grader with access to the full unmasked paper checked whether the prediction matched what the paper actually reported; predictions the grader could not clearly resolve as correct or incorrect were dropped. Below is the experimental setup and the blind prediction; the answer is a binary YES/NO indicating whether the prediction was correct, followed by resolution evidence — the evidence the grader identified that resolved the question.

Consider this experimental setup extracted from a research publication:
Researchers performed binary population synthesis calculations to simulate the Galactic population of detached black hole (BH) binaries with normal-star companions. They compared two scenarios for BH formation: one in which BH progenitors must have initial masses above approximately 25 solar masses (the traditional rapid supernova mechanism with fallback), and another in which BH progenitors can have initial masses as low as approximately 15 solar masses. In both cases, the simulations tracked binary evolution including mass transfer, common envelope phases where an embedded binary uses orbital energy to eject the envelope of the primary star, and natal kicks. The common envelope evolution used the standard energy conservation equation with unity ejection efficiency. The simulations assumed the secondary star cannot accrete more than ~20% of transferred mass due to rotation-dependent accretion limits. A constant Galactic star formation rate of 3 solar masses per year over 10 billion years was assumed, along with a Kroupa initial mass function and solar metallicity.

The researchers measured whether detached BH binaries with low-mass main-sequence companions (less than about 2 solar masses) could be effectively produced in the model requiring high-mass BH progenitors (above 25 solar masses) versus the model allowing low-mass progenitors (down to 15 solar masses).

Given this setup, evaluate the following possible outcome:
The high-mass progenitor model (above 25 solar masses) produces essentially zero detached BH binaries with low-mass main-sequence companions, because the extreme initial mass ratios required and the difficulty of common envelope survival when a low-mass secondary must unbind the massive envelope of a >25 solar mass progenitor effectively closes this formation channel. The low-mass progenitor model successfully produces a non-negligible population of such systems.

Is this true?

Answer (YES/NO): YES